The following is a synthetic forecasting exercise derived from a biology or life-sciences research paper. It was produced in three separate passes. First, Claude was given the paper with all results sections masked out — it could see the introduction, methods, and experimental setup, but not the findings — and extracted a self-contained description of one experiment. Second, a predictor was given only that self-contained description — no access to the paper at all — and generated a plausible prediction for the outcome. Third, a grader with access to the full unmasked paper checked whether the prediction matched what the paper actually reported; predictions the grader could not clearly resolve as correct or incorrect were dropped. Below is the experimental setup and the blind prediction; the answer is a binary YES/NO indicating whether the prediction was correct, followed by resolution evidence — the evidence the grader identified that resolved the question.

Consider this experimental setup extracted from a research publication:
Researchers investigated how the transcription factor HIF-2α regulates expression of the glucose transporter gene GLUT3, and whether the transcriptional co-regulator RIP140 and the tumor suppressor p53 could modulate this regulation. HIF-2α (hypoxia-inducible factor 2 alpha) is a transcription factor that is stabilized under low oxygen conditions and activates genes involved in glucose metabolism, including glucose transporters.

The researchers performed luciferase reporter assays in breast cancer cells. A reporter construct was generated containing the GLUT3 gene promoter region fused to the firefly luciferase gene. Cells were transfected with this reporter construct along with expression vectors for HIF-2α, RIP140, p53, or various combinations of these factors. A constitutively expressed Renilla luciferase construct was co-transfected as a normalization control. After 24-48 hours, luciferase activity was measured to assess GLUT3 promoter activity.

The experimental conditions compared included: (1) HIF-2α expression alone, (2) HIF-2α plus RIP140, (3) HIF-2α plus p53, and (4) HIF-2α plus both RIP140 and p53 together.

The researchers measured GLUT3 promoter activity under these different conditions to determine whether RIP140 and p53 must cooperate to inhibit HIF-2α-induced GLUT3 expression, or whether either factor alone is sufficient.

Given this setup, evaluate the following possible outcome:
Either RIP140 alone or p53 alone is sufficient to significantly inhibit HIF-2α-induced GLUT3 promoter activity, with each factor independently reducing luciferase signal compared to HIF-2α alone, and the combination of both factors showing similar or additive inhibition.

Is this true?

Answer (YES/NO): NO